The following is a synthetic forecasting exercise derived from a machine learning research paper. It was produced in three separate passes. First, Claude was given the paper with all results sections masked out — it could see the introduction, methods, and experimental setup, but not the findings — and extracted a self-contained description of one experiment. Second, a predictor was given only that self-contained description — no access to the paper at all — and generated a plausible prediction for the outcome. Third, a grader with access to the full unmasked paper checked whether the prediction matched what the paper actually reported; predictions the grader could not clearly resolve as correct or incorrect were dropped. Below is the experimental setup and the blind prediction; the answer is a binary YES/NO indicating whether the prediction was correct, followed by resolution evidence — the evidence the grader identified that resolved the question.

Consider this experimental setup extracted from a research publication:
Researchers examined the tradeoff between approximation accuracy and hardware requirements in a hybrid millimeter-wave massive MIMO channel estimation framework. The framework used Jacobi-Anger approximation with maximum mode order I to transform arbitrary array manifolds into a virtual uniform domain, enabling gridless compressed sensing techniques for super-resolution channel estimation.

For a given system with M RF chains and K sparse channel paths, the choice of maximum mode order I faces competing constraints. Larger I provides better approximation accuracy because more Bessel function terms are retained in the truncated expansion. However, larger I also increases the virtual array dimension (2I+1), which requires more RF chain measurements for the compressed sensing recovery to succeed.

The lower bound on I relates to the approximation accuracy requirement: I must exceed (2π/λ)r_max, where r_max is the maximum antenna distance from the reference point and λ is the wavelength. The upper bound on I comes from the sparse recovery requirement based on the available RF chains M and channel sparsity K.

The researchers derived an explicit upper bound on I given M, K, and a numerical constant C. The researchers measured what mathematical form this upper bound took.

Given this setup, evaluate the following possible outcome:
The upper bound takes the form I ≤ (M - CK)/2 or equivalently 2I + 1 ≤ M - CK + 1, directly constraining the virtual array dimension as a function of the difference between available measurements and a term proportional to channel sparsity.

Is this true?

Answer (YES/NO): NO